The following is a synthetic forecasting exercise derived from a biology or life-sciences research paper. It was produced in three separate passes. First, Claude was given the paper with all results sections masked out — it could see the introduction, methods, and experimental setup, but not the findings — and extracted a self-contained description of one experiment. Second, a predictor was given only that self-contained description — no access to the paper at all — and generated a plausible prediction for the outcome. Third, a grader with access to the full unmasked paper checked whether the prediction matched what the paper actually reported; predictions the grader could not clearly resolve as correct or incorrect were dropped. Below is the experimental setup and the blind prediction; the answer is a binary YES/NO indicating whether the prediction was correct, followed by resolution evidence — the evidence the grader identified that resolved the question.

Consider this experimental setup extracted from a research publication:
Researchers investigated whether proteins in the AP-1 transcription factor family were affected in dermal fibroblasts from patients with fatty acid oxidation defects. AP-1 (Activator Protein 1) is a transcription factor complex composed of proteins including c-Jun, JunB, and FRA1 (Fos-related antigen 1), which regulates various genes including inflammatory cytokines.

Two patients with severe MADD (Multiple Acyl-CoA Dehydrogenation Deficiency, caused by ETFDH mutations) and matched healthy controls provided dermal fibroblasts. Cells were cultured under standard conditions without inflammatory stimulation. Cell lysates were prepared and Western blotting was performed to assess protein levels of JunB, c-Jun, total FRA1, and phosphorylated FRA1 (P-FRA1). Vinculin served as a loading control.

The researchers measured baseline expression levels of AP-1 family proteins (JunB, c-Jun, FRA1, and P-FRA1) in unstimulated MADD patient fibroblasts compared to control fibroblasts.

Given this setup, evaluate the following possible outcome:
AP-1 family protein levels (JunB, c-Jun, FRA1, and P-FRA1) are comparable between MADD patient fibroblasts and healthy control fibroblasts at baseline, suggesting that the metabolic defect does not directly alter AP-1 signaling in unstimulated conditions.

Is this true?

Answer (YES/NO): NO